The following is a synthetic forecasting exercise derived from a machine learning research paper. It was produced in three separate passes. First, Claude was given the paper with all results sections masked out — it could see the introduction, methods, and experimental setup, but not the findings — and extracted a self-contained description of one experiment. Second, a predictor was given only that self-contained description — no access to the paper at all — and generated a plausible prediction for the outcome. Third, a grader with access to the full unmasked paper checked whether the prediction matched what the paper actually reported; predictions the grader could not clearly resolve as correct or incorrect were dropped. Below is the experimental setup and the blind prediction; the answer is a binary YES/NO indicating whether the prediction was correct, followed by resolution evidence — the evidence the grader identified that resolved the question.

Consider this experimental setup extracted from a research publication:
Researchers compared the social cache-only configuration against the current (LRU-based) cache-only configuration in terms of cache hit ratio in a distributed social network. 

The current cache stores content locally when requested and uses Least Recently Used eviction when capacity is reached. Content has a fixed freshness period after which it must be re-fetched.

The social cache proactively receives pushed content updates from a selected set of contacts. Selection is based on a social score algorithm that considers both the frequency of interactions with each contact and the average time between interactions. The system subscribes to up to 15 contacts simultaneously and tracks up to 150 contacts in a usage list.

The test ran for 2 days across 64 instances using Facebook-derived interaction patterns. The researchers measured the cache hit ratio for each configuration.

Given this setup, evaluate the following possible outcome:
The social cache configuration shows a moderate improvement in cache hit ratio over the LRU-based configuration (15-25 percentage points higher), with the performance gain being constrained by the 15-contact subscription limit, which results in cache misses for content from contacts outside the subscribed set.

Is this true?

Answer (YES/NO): NO